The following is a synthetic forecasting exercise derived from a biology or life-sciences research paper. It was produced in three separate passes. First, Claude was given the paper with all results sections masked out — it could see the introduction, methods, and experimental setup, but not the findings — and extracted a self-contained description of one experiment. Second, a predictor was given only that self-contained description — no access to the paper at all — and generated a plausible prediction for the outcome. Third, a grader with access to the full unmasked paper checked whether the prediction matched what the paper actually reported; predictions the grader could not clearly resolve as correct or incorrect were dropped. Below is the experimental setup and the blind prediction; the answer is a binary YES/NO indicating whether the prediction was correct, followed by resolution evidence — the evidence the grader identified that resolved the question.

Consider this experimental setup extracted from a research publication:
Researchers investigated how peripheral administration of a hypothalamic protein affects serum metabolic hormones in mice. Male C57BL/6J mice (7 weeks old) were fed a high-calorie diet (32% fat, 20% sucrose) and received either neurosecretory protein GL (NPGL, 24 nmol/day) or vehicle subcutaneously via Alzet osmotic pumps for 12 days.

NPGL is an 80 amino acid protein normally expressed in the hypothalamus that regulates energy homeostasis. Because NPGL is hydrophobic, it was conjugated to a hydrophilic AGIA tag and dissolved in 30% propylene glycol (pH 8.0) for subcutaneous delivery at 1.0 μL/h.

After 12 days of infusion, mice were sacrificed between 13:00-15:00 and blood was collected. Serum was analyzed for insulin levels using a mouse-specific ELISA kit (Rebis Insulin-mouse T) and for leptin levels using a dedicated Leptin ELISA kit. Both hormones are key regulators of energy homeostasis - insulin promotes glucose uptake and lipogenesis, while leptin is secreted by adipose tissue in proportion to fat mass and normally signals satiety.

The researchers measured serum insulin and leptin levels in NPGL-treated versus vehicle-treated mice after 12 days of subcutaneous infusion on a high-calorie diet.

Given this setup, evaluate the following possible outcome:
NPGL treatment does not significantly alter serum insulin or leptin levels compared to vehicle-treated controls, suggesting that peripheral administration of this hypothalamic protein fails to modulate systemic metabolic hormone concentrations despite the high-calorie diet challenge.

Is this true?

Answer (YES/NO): YES